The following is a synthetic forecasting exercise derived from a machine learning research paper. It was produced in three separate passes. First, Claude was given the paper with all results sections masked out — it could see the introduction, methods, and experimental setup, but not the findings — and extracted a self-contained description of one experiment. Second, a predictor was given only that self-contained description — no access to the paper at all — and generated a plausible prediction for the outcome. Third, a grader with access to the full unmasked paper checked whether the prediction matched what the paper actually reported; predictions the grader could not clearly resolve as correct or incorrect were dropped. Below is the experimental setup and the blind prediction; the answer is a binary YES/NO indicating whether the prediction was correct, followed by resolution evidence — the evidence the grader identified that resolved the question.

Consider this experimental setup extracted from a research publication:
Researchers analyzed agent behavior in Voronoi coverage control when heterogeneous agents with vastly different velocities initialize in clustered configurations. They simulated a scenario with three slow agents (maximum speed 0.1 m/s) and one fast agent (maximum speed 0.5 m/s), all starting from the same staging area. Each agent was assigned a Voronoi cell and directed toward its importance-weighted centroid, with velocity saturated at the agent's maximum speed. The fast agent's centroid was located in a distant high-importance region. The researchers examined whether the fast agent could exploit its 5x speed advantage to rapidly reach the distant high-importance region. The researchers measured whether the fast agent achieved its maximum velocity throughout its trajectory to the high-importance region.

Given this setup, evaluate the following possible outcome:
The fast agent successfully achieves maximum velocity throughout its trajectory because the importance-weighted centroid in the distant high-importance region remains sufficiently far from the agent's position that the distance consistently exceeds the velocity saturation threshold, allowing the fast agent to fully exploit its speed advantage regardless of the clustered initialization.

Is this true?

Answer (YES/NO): NO